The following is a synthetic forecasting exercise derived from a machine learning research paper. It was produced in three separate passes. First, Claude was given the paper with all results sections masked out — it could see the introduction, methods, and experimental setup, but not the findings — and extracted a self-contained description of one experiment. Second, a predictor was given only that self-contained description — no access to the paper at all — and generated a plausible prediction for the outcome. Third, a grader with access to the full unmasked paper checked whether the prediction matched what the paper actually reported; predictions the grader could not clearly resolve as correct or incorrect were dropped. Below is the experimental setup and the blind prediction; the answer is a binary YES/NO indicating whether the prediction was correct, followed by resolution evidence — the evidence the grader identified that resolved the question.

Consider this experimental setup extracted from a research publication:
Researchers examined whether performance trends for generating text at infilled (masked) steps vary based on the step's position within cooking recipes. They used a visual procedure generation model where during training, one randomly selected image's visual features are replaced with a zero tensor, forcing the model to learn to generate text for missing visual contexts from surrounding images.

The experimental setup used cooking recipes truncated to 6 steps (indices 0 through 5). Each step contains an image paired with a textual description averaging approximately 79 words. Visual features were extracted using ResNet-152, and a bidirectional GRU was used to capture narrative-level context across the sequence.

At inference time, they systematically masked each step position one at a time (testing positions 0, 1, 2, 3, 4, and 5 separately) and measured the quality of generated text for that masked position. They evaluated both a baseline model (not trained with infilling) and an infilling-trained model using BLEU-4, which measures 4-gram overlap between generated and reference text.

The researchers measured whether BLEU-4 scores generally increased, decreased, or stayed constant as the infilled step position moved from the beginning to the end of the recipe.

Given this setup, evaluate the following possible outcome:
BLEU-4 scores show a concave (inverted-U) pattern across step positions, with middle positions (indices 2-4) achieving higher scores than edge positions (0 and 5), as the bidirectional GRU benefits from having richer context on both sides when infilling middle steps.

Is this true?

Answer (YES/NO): NO